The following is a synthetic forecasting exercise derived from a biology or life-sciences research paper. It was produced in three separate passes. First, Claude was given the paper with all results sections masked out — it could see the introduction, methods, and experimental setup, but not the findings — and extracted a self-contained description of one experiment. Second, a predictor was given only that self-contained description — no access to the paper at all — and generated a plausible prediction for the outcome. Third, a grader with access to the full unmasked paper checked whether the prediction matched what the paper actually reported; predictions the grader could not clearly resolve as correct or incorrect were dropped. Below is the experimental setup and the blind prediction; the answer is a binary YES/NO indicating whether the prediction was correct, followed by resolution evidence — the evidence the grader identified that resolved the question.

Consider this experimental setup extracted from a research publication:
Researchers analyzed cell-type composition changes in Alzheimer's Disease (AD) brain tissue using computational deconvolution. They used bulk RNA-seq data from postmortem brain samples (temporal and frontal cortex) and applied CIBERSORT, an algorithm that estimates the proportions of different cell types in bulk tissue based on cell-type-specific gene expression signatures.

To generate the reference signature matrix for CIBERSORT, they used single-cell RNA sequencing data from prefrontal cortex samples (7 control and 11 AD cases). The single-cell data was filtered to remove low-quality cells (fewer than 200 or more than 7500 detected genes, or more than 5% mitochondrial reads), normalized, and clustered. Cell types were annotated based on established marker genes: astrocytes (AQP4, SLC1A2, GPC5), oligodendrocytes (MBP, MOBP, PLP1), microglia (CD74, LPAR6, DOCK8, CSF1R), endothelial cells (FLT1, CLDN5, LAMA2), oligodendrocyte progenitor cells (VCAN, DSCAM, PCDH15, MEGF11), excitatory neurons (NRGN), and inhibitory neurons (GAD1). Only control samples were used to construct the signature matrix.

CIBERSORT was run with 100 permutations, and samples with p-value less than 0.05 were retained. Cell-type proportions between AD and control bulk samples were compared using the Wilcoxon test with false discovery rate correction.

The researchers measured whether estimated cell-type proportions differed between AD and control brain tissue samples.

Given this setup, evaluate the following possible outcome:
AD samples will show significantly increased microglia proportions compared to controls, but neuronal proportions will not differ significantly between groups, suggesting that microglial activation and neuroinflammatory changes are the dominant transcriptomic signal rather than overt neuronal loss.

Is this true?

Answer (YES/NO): NO